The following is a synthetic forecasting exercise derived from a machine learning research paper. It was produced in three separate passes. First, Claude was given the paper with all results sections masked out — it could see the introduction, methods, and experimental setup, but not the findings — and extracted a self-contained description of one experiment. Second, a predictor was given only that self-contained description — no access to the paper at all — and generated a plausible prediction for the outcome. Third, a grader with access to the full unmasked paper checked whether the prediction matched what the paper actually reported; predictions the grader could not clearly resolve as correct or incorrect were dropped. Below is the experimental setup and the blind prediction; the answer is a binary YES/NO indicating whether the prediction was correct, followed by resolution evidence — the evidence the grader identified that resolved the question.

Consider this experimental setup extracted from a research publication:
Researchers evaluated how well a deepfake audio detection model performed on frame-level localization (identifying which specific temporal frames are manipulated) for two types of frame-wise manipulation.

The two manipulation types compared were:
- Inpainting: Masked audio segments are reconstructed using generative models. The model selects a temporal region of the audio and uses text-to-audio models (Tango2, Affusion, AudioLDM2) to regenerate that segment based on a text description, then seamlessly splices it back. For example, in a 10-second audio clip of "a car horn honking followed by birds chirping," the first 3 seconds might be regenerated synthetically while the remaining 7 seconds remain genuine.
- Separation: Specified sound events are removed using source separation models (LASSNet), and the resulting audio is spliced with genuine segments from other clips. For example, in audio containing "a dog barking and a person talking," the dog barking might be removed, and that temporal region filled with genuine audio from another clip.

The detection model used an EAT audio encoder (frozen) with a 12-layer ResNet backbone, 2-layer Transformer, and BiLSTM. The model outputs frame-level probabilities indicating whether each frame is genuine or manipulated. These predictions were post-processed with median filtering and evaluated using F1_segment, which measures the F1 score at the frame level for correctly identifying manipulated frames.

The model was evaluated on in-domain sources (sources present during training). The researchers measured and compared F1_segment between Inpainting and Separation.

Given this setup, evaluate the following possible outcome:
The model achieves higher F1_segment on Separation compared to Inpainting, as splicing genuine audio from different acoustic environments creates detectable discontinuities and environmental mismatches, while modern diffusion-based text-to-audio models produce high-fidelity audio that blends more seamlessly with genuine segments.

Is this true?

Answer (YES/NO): NO